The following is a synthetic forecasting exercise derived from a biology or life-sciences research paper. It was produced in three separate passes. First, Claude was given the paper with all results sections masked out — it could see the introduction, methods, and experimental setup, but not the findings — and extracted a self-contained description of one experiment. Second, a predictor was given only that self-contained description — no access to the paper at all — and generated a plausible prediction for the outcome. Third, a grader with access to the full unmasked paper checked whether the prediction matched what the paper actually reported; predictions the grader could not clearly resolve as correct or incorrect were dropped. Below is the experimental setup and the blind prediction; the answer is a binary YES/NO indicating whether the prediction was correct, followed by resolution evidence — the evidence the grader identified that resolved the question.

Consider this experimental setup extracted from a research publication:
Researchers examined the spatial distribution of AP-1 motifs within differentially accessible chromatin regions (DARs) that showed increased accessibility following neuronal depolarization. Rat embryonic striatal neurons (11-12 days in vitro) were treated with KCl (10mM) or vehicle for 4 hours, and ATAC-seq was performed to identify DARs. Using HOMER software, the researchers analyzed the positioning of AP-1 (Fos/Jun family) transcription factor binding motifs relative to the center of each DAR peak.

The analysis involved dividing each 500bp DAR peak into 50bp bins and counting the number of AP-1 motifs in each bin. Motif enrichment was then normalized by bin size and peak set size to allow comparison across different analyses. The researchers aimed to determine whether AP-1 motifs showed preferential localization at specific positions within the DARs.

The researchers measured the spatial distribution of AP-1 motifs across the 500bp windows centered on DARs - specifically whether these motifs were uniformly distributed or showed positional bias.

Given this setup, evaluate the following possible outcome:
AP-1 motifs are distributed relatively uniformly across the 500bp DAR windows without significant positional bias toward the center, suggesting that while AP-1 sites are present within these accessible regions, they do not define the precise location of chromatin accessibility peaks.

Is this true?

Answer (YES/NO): NO